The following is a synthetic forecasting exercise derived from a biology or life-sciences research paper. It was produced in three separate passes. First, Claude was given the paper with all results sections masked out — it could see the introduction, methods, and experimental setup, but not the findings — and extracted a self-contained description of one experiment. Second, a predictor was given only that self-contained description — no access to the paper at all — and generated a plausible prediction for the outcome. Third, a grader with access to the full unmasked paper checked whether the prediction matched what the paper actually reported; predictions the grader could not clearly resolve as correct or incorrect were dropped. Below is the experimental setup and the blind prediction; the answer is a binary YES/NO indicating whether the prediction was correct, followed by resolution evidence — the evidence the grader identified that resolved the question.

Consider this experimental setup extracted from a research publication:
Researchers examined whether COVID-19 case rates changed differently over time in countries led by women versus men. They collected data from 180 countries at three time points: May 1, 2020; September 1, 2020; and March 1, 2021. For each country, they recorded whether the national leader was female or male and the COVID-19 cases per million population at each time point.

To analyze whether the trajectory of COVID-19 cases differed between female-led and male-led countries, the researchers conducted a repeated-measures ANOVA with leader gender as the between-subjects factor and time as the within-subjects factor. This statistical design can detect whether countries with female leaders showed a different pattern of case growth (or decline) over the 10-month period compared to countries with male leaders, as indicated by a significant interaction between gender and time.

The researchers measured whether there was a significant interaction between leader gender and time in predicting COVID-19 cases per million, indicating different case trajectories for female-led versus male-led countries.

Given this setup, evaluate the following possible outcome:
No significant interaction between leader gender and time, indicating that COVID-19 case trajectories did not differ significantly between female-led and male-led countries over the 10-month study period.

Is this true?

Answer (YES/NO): YES